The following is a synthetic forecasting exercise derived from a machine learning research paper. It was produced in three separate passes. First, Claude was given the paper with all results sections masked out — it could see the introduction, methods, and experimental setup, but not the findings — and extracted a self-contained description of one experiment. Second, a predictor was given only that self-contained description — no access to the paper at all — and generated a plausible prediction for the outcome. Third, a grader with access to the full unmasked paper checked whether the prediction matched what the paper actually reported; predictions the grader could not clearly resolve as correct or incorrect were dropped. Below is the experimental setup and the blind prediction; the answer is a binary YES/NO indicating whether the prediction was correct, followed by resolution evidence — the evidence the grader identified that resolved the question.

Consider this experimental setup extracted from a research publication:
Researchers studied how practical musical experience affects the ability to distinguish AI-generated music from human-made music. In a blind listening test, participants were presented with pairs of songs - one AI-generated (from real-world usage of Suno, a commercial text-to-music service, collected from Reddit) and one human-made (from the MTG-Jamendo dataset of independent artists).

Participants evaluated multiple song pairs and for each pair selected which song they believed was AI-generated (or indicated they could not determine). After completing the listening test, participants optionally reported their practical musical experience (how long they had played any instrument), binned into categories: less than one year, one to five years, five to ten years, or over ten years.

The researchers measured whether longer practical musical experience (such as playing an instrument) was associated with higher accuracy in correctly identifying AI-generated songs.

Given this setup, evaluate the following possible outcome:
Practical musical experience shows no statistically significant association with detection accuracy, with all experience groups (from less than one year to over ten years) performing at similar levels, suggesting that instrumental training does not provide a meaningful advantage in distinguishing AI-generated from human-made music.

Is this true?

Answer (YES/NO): NO